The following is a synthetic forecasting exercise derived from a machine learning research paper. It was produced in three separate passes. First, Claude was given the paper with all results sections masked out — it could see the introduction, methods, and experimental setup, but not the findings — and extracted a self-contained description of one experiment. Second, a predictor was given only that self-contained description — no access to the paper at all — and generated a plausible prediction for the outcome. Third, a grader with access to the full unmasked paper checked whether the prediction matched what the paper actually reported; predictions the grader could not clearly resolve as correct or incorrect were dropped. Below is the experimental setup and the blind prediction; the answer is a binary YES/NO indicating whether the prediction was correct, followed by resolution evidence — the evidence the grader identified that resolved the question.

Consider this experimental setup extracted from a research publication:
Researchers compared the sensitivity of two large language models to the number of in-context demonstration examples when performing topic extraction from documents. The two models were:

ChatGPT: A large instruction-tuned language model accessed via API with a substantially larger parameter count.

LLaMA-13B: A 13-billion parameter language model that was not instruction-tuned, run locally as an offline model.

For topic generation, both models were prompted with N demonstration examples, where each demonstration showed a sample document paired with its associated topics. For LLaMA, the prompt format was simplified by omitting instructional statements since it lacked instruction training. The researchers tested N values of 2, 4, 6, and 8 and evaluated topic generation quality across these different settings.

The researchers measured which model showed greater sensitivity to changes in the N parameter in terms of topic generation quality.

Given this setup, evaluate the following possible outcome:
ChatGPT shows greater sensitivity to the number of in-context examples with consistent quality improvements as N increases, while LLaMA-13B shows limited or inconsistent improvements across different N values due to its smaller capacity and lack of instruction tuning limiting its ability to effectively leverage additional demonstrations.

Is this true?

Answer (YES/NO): NO